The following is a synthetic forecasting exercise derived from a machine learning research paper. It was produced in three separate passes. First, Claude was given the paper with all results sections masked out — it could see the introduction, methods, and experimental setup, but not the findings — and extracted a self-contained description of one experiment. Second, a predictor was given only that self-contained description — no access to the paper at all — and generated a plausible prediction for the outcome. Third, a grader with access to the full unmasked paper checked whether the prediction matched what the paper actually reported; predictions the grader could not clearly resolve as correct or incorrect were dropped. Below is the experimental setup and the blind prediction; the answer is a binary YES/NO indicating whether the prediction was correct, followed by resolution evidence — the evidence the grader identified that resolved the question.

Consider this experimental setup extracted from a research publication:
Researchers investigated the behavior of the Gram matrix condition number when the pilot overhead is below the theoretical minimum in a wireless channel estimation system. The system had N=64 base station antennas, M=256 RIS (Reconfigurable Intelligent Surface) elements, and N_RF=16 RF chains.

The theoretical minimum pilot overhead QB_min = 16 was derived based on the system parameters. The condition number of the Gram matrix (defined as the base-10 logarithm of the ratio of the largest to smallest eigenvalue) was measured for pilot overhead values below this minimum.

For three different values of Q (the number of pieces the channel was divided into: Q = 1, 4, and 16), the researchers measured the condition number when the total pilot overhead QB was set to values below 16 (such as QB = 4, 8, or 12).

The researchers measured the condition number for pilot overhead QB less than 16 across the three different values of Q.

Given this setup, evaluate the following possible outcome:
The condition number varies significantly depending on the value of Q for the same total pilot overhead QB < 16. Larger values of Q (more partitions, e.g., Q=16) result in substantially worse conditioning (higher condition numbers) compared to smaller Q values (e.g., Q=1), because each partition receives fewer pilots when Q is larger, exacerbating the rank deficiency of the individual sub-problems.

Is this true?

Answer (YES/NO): NO